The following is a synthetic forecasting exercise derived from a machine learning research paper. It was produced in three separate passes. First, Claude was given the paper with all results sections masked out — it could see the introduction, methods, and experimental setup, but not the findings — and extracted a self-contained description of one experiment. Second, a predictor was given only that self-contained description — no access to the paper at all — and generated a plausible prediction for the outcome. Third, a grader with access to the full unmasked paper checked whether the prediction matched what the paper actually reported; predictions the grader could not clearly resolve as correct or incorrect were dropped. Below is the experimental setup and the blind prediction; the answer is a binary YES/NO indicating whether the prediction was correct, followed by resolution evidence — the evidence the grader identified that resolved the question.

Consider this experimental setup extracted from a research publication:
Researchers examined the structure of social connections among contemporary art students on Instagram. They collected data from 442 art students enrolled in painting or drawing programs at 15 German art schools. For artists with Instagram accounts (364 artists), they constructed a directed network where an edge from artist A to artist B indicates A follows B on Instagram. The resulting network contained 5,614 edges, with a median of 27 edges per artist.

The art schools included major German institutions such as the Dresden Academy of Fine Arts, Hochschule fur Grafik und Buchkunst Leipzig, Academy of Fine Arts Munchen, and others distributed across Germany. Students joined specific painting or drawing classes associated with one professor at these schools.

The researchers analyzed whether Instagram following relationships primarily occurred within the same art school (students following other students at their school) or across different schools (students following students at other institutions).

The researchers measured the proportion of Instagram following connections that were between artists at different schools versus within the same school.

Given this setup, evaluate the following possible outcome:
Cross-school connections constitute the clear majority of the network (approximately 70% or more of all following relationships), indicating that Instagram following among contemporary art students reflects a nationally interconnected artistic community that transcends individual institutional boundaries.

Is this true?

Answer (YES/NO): NO